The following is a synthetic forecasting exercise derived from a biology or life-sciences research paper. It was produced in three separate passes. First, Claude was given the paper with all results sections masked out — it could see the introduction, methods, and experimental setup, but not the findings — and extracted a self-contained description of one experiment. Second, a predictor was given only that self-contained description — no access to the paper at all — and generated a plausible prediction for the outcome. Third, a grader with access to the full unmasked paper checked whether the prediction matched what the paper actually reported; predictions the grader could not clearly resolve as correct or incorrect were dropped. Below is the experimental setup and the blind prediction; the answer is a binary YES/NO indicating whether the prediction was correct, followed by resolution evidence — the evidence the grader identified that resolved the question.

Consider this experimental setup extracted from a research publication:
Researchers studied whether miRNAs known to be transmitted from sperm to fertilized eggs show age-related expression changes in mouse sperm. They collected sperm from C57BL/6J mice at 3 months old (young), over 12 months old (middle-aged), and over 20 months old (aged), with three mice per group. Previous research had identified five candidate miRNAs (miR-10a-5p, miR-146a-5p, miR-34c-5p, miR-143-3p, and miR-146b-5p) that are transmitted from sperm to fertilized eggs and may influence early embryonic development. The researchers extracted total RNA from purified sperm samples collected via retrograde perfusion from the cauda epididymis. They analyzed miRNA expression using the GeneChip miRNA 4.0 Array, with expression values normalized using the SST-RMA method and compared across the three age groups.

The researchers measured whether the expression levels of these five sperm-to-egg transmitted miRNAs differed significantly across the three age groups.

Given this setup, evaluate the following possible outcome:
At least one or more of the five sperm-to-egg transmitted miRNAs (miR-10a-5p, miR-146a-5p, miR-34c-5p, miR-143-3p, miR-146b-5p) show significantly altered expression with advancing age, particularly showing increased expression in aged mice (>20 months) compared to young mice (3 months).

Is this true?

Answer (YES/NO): YES